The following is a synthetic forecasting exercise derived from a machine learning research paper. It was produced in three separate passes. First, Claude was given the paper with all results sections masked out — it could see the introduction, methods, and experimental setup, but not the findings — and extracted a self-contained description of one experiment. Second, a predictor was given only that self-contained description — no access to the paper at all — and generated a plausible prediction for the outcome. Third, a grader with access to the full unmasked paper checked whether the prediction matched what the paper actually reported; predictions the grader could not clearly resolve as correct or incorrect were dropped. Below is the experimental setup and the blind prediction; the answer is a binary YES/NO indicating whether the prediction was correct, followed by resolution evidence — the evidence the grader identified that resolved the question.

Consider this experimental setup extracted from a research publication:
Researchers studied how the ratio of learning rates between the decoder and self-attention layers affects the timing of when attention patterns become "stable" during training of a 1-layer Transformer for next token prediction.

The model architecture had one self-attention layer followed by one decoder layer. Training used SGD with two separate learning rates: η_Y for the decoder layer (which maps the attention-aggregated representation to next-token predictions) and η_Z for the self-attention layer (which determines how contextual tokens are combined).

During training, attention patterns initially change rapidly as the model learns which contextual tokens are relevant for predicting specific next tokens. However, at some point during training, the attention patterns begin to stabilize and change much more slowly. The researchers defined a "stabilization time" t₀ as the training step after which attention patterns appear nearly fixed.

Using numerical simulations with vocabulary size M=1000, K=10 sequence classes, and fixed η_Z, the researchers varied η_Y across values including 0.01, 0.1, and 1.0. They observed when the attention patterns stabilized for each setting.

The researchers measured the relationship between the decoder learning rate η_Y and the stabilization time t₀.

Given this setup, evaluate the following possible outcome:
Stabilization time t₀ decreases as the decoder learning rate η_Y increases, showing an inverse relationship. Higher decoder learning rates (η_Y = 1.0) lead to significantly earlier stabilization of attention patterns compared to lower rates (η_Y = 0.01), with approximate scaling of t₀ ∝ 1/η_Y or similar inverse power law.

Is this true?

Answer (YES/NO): YES